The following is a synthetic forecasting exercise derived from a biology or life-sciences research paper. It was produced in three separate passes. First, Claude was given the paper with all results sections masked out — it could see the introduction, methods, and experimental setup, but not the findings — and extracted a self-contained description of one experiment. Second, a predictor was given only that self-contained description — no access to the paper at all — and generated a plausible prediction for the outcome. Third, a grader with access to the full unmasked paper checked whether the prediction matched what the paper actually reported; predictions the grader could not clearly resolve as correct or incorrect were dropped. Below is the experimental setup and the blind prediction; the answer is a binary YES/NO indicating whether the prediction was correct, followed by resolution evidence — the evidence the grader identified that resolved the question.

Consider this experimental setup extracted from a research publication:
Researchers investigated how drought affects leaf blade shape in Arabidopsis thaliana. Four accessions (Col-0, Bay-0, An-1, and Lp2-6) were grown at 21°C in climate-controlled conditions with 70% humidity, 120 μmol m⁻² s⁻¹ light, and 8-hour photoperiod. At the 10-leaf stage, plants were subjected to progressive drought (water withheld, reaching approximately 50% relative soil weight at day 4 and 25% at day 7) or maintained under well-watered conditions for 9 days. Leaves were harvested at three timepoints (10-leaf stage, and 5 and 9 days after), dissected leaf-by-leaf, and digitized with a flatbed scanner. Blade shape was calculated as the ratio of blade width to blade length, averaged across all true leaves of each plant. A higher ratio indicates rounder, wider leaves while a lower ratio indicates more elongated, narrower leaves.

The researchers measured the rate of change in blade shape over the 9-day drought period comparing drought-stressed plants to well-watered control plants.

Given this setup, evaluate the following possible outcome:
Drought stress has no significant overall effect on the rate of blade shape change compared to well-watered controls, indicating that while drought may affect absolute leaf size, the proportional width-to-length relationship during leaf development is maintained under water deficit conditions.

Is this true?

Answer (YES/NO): YES